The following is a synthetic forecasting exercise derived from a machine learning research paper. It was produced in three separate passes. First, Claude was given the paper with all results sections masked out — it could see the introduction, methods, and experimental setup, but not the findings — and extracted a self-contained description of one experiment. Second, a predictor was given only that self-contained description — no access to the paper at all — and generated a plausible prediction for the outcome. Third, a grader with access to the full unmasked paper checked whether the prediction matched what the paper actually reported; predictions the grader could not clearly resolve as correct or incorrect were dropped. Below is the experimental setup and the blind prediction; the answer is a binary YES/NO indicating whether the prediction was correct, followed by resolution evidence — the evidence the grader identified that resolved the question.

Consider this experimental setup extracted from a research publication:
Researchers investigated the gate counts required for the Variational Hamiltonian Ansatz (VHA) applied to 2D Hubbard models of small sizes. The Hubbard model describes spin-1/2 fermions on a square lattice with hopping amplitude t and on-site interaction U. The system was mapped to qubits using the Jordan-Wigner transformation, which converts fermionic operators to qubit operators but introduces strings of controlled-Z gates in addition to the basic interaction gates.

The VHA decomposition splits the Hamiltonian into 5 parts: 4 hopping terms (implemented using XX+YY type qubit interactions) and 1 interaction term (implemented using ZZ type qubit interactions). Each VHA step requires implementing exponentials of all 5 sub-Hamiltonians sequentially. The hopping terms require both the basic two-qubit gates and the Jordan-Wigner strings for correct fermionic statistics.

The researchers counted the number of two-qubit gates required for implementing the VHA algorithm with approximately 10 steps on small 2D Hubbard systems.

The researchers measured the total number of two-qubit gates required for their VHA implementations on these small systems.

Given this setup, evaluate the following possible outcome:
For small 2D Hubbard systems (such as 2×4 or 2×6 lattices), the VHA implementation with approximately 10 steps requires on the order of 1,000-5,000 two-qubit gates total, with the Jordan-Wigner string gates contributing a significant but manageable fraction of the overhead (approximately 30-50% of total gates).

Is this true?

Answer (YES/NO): NO